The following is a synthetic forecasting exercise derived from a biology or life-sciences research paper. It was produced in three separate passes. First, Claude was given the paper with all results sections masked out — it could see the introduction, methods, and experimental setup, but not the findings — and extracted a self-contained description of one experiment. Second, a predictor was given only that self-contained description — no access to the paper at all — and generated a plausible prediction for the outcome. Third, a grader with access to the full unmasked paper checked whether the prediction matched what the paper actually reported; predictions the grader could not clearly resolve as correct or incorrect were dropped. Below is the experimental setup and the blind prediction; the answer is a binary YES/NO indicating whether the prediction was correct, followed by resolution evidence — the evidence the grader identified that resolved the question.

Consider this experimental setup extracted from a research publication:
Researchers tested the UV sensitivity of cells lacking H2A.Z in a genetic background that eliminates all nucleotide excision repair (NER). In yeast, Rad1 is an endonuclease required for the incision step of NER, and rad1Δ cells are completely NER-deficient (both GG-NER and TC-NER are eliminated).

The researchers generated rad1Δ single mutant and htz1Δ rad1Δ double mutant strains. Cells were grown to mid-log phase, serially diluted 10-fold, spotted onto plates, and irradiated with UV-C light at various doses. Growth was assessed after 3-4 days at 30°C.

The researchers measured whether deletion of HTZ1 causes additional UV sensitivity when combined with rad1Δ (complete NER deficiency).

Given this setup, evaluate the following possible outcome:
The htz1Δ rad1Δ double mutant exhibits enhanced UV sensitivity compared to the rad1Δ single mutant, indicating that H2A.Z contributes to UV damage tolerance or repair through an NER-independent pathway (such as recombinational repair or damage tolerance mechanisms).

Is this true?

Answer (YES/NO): YES